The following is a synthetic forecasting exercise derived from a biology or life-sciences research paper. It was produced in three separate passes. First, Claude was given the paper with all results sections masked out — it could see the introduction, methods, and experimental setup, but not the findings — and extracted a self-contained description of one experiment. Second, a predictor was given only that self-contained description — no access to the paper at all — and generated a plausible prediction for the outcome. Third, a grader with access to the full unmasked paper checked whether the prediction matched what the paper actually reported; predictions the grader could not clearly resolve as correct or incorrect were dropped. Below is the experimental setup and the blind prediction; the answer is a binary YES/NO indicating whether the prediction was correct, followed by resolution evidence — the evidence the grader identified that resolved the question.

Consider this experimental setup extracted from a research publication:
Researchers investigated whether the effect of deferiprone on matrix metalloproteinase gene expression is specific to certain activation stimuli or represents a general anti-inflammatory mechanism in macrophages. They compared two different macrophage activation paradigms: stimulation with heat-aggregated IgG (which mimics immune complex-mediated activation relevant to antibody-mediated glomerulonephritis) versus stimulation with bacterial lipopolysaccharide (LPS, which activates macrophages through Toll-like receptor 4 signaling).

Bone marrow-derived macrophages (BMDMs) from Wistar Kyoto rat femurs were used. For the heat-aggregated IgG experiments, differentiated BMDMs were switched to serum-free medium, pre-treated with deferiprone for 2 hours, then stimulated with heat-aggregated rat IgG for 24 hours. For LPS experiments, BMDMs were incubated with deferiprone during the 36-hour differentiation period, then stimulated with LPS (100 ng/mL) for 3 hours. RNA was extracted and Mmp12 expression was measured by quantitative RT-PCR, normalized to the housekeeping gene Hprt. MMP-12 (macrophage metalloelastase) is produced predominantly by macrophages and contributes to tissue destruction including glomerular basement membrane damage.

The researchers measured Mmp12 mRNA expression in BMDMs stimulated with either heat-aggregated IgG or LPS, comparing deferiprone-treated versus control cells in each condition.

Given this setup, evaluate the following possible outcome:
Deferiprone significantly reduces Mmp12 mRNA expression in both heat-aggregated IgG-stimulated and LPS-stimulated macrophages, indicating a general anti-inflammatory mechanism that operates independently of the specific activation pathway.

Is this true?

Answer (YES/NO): YES